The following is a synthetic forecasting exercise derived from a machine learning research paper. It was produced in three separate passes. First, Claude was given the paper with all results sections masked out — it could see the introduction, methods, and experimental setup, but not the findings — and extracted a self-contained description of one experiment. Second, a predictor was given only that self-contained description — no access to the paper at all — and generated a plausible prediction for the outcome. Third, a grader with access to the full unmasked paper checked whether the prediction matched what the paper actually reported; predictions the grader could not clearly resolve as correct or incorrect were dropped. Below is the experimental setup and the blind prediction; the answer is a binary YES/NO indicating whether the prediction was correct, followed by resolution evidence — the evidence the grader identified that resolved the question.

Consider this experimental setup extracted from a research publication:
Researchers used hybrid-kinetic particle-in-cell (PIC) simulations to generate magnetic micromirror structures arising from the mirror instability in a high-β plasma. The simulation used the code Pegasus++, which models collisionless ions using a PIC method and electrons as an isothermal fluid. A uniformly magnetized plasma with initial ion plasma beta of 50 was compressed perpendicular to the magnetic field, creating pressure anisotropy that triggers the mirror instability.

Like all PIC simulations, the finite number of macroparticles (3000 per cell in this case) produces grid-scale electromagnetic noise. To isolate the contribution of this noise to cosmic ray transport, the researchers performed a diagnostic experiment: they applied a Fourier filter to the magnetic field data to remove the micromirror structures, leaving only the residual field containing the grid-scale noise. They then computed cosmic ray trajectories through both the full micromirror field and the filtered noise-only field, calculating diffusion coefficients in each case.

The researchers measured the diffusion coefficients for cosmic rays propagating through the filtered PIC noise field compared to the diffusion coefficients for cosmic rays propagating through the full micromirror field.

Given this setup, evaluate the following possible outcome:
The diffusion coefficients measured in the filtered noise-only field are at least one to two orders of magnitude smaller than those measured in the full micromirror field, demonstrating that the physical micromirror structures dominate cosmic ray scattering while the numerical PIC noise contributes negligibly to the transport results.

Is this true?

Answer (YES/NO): NO